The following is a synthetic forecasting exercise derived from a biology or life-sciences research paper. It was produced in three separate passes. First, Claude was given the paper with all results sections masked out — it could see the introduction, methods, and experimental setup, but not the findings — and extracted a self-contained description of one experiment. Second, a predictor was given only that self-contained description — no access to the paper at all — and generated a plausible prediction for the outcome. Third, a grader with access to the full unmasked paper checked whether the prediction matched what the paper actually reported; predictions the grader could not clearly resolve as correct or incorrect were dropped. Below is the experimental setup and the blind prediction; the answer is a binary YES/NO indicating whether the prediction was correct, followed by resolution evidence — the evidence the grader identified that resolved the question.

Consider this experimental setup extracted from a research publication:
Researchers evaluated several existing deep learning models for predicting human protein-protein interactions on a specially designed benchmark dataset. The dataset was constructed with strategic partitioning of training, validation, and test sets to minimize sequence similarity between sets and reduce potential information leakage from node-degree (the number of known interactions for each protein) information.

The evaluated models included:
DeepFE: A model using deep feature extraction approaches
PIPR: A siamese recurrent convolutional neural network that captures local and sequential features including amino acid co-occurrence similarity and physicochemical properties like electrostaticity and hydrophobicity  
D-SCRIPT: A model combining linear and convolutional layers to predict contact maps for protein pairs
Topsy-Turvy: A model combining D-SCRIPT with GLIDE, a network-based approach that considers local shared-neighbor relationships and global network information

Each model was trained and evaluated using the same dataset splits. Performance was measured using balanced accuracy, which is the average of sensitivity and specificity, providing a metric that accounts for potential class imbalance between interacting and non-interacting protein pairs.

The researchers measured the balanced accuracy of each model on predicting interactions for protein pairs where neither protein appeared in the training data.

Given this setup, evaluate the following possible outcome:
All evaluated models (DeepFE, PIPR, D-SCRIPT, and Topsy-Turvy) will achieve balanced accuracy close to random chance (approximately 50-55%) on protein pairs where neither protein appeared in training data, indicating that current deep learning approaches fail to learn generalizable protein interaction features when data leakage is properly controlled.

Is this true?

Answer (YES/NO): YES